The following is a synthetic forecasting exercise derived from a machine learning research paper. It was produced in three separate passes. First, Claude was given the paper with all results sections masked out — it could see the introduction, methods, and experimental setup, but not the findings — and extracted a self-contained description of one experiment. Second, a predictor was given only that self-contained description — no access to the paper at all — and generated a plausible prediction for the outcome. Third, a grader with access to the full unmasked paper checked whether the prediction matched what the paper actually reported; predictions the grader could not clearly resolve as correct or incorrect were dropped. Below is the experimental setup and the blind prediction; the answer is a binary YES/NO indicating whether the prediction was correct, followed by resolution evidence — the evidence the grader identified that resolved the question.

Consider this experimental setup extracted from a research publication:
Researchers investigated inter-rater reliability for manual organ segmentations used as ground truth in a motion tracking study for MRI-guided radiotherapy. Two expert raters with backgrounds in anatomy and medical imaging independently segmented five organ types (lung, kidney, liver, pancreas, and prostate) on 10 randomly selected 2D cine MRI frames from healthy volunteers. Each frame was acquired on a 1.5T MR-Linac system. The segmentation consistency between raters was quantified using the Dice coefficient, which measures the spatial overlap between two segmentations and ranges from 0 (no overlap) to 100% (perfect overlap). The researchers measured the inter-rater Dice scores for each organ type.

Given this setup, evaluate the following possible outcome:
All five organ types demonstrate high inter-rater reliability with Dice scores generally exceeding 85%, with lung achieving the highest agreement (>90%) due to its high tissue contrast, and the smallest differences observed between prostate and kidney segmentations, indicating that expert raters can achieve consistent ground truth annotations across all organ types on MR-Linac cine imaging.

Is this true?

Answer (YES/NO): NO